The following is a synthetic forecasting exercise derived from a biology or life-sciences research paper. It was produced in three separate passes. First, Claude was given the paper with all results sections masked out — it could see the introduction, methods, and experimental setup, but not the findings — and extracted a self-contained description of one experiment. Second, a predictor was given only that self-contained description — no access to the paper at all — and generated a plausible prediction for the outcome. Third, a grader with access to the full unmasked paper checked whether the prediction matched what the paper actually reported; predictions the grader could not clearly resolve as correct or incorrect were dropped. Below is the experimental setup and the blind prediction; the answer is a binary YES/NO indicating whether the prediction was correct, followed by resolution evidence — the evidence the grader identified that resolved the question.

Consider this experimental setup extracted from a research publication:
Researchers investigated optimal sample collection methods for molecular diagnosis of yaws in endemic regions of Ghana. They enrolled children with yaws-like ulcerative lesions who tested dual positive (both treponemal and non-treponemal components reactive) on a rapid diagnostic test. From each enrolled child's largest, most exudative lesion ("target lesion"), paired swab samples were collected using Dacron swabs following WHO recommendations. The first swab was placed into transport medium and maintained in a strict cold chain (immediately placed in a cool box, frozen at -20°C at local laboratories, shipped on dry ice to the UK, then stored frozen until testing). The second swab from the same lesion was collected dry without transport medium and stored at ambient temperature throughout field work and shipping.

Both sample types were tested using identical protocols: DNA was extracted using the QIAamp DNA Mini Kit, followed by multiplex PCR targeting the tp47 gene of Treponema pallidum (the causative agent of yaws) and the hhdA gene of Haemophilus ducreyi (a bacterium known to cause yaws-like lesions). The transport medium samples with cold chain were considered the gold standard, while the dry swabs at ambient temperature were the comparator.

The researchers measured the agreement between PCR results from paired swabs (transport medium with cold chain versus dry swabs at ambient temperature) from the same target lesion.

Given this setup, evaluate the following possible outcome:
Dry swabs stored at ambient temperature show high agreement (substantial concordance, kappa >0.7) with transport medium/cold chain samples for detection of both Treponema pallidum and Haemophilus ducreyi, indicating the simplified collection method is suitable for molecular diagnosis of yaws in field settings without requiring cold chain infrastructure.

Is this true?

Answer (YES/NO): YES